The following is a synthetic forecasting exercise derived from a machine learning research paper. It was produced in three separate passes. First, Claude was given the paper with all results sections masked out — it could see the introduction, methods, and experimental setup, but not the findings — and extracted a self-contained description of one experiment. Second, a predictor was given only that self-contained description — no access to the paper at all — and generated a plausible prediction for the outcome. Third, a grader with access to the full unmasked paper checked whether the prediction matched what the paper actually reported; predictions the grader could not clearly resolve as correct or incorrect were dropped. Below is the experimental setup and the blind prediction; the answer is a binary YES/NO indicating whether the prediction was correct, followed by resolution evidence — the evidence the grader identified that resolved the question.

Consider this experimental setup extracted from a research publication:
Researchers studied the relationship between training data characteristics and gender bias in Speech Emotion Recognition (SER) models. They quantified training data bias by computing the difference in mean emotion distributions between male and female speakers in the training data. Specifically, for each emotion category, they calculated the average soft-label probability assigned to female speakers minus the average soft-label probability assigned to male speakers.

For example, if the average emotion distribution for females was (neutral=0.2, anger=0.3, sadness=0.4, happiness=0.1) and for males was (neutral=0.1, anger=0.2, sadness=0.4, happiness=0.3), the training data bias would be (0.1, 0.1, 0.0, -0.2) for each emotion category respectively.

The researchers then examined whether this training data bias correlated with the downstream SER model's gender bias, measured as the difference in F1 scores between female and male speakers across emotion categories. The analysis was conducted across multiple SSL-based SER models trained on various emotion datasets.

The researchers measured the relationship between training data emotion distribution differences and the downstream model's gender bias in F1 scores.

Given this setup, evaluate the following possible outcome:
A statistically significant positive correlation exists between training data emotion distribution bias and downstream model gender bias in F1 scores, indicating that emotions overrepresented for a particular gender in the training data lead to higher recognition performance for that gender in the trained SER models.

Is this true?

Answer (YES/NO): NO